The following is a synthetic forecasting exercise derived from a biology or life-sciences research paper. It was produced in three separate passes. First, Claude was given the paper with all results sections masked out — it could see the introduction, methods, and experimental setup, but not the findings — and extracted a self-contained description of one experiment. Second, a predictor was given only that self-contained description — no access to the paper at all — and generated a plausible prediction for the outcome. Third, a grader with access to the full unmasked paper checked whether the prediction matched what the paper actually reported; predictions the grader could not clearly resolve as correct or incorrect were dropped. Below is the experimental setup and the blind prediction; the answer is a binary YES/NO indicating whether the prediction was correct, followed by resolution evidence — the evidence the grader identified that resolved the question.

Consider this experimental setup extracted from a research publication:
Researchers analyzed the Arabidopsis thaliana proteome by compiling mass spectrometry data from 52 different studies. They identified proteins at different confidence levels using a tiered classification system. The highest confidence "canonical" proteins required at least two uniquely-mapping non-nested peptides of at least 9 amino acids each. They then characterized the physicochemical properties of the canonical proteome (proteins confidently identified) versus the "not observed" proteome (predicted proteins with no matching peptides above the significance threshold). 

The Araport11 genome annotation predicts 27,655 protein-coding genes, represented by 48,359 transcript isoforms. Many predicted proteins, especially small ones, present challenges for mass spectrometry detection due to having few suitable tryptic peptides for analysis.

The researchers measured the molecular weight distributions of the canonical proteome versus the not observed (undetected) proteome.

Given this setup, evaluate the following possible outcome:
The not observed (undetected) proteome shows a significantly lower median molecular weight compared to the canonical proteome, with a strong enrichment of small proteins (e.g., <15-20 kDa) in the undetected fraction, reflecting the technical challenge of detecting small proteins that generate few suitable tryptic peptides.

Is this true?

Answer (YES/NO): YES